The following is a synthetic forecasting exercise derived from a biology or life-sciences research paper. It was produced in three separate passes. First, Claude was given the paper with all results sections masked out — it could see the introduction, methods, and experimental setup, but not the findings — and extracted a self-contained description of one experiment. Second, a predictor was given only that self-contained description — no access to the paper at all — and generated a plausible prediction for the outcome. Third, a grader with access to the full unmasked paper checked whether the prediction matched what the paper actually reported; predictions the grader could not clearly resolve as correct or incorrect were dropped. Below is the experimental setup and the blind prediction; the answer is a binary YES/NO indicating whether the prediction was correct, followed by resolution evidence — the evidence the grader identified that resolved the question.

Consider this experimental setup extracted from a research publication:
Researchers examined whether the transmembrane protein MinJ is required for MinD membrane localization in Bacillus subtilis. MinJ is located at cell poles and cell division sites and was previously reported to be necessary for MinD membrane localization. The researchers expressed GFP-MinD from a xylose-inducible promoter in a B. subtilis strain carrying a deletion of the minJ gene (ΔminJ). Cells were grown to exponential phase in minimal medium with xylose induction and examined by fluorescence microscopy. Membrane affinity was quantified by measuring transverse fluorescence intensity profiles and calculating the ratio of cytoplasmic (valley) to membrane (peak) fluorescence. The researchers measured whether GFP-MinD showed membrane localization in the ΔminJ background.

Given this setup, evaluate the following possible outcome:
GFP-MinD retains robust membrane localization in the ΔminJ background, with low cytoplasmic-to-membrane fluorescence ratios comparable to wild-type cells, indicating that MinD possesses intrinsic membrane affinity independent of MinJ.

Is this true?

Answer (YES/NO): YES